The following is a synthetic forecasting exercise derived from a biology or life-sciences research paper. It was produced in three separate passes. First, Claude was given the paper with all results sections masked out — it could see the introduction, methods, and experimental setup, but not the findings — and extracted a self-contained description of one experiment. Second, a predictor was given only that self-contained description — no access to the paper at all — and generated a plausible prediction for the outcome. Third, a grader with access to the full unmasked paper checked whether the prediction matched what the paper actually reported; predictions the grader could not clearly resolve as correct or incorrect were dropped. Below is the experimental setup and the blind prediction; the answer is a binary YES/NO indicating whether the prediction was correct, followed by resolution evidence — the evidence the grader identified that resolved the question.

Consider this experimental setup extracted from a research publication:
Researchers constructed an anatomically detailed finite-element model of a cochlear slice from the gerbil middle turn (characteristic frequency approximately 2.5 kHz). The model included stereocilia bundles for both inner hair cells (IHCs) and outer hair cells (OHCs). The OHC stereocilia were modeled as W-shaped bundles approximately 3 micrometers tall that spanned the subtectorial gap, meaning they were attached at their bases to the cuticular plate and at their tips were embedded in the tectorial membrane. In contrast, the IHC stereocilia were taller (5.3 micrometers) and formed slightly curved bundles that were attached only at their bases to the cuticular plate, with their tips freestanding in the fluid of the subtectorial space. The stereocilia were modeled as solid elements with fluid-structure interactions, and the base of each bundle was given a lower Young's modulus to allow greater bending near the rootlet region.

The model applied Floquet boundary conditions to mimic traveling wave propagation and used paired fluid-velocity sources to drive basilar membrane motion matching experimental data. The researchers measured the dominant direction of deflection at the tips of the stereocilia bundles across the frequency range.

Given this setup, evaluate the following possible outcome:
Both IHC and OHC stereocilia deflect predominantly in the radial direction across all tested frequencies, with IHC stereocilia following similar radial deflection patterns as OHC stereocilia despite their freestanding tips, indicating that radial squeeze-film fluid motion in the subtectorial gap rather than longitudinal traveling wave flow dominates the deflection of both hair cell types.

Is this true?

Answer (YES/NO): YES